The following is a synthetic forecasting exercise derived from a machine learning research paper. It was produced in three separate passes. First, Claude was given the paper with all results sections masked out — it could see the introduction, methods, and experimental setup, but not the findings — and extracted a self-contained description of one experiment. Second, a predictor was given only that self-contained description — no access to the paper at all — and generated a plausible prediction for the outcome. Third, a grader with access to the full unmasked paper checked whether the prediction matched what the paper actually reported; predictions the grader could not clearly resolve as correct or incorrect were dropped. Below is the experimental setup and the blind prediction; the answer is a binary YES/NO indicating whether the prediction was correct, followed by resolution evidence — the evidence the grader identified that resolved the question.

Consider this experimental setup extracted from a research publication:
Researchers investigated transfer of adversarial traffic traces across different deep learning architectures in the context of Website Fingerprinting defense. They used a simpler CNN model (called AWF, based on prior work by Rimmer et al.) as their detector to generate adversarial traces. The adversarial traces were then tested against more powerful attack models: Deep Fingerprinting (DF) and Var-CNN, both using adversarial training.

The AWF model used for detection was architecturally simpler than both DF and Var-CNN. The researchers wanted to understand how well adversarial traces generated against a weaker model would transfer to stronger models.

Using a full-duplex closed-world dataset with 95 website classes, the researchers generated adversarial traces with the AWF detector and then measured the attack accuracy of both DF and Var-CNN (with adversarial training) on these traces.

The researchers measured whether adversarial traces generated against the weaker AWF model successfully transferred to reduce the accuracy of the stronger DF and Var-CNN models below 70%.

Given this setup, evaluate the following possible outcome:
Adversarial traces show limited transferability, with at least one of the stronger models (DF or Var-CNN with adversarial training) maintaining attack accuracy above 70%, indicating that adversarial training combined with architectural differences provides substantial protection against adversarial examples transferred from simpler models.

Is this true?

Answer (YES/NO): NO